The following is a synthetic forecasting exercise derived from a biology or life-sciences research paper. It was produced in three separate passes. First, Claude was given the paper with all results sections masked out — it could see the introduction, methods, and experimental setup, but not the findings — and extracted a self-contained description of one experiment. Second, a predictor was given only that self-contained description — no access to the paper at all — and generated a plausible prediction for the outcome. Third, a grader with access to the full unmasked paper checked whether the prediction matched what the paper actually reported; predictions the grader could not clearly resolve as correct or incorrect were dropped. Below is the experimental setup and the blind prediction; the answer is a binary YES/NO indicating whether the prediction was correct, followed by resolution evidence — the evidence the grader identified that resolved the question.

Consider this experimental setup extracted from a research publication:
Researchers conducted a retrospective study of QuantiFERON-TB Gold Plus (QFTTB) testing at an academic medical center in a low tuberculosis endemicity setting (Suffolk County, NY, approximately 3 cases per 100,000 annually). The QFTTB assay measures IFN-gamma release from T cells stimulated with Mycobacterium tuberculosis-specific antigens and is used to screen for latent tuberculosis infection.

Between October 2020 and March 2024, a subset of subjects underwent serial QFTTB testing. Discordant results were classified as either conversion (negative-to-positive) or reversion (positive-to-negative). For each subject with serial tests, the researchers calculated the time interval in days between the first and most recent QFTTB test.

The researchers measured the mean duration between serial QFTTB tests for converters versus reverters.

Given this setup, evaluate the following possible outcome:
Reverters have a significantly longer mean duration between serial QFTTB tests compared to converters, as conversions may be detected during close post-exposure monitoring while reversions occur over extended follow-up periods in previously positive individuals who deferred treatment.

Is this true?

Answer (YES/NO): NO